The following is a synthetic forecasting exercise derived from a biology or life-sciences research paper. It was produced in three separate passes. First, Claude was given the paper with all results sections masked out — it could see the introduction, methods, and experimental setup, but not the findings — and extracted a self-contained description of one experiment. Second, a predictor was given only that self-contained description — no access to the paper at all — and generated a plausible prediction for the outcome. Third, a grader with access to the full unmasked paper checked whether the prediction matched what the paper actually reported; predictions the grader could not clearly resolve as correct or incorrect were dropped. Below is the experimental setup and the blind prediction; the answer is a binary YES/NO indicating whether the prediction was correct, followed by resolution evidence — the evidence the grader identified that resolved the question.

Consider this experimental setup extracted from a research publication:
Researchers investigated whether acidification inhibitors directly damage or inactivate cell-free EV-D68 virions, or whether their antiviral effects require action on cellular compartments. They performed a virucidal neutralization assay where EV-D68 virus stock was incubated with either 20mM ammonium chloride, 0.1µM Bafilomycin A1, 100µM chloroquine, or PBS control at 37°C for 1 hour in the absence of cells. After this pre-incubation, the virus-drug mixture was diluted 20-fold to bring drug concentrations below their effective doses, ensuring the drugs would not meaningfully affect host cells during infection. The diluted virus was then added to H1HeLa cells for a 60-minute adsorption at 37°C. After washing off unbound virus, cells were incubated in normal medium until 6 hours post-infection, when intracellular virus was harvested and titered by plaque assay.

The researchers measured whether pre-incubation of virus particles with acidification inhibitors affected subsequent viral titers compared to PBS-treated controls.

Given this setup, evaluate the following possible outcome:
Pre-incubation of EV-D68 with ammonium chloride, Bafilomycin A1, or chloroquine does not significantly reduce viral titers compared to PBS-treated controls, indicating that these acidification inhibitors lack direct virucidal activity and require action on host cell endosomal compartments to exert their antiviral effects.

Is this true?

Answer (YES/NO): YES